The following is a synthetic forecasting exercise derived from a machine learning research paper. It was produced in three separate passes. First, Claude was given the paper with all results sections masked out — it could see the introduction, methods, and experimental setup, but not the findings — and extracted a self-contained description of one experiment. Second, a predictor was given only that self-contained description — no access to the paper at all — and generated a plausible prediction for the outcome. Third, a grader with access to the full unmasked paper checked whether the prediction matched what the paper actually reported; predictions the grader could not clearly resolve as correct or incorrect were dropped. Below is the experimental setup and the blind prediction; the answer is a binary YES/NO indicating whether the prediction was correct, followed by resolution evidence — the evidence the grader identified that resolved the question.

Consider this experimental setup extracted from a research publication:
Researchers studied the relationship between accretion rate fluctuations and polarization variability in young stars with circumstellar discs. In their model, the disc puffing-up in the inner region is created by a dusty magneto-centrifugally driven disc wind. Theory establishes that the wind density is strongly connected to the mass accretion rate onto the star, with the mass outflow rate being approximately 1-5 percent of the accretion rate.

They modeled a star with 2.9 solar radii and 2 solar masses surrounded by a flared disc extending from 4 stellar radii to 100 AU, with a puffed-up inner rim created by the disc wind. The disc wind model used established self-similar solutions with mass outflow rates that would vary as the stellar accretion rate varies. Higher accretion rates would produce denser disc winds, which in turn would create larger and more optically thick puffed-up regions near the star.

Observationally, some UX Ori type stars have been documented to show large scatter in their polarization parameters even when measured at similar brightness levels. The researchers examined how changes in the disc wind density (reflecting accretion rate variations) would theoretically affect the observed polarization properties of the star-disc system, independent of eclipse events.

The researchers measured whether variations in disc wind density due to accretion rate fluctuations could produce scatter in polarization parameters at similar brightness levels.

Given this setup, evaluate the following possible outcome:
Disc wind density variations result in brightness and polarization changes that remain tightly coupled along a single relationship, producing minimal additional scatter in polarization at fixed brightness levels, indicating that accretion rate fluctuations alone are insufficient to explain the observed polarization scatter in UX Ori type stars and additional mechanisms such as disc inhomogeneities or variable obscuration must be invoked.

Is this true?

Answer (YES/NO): NO